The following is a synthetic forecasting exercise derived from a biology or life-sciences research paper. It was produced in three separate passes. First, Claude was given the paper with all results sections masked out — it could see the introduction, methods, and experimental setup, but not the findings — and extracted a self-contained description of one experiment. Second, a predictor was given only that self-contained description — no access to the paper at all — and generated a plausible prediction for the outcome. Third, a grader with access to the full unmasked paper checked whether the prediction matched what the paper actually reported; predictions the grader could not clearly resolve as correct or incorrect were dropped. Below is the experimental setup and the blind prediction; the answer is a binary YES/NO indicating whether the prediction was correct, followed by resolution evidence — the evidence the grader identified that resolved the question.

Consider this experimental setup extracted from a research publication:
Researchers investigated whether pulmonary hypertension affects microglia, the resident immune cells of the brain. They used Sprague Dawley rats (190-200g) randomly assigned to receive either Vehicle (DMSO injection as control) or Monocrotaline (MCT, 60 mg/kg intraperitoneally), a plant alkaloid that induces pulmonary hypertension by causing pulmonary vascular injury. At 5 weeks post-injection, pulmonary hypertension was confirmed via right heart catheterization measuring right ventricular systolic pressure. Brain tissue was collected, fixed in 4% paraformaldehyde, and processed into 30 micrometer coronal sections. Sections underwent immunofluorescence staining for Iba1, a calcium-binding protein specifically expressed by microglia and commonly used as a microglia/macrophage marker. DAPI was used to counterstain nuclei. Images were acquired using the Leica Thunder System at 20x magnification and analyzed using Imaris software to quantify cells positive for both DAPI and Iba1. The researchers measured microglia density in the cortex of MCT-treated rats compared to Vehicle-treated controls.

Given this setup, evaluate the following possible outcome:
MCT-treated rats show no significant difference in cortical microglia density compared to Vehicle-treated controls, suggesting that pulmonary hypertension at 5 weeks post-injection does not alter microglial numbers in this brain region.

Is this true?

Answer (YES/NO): NO